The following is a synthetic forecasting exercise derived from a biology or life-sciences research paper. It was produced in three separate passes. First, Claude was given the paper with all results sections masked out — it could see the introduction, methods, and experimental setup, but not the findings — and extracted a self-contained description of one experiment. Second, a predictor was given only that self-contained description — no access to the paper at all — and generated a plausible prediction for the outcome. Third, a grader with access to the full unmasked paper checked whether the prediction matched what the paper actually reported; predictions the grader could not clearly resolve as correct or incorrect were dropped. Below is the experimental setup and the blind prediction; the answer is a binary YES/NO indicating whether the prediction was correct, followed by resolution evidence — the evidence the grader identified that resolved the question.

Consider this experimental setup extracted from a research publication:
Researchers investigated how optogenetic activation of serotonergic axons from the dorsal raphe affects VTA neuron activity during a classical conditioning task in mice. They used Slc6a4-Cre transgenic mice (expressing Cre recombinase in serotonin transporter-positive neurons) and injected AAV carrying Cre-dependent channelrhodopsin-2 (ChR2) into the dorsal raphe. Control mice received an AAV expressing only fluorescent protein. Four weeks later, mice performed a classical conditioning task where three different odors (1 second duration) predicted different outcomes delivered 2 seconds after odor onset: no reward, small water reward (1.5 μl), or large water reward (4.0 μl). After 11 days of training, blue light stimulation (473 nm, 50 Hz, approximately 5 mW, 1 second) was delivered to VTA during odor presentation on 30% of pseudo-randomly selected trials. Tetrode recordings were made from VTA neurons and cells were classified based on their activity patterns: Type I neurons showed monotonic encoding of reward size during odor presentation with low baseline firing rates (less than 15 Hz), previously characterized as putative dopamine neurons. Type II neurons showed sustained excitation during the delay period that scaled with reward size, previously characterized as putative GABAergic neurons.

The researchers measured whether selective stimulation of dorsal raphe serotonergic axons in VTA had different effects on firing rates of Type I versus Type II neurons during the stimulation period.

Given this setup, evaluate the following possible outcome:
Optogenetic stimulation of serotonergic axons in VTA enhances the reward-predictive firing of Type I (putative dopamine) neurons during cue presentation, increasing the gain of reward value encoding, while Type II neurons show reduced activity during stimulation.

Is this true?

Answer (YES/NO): NO